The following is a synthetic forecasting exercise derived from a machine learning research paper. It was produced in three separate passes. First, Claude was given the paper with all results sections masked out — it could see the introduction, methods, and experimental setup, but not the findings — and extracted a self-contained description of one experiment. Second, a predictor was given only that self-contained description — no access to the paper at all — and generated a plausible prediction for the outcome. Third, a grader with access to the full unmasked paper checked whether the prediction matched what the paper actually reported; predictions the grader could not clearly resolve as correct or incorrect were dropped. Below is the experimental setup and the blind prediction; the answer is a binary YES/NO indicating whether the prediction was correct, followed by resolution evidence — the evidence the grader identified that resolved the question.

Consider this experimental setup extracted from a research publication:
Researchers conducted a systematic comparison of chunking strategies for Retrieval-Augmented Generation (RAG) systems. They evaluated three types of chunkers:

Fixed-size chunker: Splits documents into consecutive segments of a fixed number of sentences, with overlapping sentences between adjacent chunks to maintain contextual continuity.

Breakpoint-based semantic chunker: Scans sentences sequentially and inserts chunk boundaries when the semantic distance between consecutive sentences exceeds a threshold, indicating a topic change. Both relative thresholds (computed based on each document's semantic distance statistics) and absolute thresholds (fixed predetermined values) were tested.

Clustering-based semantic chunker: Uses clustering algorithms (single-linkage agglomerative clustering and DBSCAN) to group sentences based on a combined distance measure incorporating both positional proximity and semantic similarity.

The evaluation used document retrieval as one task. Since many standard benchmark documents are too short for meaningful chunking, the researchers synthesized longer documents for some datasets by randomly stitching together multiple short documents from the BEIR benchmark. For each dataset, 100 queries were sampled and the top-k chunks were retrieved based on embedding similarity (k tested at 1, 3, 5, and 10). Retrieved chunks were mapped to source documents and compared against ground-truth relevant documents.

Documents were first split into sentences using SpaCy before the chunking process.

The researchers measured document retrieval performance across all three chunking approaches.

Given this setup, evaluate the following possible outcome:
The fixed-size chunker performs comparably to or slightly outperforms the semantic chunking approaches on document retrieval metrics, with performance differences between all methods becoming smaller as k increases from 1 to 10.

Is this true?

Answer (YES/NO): NO